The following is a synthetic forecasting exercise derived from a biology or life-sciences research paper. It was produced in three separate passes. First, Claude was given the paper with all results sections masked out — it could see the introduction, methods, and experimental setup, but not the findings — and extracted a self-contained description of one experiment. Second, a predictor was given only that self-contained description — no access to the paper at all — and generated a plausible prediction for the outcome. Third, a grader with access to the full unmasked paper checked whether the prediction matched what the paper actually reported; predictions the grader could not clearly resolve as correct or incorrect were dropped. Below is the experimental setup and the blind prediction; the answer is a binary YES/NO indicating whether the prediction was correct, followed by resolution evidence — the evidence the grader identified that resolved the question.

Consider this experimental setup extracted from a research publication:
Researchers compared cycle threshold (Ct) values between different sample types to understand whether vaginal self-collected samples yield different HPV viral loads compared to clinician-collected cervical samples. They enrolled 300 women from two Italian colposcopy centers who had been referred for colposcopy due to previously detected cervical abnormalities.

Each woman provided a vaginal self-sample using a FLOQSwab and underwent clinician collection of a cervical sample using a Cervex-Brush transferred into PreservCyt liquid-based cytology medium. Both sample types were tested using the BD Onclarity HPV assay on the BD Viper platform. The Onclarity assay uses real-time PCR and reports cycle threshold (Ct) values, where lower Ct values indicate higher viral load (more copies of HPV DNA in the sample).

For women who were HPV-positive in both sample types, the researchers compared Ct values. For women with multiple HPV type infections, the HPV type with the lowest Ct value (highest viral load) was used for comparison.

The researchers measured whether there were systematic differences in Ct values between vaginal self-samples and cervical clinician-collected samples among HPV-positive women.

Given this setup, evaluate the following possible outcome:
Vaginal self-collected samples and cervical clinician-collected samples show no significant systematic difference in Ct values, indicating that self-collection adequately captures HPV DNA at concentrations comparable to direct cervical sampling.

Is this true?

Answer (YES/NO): NO